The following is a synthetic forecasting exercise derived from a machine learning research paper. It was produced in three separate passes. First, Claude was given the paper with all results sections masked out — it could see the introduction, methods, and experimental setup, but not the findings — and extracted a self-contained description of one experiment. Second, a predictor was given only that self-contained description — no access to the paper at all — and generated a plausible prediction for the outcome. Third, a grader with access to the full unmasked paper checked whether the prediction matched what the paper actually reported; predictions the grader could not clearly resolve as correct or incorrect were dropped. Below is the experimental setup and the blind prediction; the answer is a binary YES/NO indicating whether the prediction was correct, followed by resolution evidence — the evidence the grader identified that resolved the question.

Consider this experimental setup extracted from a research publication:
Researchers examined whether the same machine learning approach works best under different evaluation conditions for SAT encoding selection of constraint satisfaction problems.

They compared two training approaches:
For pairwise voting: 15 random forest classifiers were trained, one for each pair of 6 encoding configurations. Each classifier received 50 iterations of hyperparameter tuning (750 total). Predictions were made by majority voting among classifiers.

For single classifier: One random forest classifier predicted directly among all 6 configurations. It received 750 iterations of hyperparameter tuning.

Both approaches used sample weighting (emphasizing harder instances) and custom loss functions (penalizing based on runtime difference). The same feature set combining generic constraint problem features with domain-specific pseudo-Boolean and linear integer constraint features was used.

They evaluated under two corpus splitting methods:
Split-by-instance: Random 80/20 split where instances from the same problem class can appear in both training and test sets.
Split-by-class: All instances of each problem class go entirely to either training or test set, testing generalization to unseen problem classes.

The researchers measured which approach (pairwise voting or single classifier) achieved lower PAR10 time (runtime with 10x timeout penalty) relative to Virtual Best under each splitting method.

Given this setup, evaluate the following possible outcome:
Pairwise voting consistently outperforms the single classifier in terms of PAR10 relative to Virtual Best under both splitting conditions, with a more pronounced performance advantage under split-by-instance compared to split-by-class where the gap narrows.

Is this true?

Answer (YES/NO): NO